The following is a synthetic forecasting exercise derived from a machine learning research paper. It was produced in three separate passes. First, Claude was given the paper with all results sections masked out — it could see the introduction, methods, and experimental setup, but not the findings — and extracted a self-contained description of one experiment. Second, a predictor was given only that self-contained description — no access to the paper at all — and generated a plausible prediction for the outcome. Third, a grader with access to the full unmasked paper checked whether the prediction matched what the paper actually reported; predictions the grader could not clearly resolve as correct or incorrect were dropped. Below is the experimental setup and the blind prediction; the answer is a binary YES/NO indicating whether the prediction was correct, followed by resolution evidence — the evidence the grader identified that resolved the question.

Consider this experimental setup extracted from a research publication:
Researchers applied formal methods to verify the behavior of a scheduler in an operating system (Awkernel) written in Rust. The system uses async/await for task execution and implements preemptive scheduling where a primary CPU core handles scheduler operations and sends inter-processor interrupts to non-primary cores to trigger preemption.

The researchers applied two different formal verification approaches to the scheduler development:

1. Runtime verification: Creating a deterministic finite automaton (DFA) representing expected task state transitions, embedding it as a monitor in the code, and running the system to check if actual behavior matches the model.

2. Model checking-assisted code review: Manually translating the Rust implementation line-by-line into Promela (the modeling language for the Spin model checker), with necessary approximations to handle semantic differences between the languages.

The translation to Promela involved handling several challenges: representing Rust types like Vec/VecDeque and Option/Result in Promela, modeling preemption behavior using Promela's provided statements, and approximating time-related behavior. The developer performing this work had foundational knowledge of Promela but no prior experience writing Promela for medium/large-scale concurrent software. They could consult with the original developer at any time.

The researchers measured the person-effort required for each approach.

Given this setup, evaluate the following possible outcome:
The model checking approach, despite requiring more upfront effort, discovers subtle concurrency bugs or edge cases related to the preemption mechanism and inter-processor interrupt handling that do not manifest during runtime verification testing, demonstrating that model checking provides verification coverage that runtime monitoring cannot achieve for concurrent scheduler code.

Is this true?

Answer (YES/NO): NO